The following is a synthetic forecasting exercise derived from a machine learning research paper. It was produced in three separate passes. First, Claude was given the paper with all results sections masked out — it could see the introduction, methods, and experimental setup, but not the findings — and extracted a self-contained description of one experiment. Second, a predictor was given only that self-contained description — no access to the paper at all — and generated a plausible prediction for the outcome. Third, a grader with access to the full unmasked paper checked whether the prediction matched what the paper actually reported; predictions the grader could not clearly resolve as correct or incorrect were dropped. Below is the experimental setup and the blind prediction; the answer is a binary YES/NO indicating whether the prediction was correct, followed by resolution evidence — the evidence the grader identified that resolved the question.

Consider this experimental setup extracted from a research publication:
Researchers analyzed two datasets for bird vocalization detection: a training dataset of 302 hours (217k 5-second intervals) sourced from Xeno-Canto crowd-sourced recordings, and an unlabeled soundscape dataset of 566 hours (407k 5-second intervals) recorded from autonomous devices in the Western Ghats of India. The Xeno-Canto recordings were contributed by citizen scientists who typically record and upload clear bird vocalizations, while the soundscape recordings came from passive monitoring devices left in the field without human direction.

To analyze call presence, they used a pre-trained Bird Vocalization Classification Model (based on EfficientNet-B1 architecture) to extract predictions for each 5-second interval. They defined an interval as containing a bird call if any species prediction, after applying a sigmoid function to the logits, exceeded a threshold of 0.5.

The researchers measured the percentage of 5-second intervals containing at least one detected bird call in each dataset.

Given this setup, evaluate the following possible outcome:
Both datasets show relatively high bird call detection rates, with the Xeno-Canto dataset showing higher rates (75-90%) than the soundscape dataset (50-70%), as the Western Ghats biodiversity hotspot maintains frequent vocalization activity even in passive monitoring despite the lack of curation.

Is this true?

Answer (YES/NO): NO